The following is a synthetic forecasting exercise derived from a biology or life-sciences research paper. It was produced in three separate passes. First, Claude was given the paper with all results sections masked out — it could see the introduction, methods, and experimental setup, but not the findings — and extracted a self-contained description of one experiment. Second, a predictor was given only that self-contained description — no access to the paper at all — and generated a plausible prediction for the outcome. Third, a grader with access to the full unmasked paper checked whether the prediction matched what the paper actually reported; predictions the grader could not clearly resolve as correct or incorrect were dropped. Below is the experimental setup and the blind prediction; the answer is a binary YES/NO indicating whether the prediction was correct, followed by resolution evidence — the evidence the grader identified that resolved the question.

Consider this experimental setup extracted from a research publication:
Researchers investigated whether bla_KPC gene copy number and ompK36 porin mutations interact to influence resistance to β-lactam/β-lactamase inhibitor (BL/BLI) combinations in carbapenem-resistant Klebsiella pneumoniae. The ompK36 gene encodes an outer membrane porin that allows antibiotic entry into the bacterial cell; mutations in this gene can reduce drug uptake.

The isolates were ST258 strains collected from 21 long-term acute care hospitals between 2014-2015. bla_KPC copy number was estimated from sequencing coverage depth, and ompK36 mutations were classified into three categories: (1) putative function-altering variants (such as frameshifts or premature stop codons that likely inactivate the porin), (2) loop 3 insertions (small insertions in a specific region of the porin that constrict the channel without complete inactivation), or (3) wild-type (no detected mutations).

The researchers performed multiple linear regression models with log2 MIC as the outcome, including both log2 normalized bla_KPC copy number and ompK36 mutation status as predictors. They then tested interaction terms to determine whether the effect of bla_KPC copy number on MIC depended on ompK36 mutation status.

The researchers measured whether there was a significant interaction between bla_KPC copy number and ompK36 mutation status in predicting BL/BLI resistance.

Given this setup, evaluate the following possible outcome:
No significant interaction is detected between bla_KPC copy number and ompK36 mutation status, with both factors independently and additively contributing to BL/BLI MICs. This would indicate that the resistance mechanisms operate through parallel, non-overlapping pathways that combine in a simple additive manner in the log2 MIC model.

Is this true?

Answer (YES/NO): NO